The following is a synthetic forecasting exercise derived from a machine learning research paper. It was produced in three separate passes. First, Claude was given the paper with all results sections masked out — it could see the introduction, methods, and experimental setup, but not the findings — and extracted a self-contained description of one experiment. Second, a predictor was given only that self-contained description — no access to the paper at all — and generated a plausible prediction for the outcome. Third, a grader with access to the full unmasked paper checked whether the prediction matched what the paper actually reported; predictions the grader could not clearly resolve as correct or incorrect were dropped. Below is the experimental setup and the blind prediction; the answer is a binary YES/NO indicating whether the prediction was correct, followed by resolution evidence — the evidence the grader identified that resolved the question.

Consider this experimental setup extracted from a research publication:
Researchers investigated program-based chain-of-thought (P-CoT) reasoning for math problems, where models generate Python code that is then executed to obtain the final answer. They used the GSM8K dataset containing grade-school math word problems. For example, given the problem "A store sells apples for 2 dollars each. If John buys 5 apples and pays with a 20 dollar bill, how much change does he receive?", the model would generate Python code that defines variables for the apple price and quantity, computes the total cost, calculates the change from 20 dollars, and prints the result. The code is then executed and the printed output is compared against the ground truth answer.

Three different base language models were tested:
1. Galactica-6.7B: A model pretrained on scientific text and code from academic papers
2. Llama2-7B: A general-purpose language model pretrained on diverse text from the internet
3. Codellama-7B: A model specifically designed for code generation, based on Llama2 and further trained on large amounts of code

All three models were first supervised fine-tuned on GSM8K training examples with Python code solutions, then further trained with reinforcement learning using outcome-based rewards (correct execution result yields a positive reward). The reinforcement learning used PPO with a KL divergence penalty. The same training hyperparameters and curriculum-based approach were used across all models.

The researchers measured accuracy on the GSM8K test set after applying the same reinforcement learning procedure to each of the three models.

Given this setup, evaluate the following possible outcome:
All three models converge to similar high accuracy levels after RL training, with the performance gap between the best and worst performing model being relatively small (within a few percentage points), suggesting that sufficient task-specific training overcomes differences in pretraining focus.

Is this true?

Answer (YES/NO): NO